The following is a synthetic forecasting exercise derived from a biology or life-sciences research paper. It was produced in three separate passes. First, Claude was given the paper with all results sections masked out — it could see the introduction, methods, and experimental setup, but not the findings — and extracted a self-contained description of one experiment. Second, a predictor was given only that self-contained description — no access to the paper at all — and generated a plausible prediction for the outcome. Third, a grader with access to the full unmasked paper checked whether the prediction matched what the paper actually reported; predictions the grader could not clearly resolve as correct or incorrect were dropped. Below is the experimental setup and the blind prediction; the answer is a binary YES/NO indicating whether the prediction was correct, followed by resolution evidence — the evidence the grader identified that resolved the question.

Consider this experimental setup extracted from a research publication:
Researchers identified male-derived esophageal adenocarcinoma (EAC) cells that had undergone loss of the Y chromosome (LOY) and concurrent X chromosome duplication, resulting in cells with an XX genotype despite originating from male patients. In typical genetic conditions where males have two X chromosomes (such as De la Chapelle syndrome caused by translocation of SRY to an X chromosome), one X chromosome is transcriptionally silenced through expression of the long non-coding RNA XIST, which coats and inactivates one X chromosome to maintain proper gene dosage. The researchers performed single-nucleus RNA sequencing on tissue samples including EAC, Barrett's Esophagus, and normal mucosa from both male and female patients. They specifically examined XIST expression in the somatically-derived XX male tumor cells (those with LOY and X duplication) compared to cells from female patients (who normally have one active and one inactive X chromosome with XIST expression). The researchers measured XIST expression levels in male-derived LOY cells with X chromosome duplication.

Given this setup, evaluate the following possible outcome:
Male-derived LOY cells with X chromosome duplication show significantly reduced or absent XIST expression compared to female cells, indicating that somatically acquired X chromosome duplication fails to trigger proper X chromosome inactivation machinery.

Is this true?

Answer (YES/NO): YES